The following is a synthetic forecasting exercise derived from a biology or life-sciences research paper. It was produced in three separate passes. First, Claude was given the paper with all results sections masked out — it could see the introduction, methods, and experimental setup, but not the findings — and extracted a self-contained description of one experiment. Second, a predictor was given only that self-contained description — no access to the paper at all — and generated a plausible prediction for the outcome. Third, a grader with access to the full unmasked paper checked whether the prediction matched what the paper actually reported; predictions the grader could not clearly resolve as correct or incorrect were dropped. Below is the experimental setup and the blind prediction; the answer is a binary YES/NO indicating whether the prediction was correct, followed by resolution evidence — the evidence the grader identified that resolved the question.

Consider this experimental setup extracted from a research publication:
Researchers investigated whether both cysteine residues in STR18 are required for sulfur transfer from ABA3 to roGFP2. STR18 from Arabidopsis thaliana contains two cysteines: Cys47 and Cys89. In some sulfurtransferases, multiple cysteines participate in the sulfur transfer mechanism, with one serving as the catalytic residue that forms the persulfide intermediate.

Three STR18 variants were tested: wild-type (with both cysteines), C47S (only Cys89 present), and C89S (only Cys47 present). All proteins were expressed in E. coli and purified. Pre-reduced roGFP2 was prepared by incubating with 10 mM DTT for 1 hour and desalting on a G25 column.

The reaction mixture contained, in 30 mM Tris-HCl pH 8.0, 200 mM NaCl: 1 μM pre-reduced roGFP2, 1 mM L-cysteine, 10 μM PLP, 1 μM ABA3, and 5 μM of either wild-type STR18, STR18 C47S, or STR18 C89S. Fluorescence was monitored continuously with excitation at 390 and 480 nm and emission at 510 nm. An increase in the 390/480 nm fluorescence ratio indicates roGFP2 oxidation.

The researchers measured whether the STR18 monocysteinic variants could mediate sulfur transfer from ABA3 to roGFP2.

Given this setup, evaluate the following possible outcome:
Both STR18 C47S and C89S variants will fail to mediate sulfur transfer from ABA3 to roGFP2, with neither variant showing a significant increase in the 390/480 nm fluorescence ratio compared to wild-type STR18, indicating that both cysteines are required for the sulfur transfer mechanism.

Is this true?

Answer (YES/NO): NO